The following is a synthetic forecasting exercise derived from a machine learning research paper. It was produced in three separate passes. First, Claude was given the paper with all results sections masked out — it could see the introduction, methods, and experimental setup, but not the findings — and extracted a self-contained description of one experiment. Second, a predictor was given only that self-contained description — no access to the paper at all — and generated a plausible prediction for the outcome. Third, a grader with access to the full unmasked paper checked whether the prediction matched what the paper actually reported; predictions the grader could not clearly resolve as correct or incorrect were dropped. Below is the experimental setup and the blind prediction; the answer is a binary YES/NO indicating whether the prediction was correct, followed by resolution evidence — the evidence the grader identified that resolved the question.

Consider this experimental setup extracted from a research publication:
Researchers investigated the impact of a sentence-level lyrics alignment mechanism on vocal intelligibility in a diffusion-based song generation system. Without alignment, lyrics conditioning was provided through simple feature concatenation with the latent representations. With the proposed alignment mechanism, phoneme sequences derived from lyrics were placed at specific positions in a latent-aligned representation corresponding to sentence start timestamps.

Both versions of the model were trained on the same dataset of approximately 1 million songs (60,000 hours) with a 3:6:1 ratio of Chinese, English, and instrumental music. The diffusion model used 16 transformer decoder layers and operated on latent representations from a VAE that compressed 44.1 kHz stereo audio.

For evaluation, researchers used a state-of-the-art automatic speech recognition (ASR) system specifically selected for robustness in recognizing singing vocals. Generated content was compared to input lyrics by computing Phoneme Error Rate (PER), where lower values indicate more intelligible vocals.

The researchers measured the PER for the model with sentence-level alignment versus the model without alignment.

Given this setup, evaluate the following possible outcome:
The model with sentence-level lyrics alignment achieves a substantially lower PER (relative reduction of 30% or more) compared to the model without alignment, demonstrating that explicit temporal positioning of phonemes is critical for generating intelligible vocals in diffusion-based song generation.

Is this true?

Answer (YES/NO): YES